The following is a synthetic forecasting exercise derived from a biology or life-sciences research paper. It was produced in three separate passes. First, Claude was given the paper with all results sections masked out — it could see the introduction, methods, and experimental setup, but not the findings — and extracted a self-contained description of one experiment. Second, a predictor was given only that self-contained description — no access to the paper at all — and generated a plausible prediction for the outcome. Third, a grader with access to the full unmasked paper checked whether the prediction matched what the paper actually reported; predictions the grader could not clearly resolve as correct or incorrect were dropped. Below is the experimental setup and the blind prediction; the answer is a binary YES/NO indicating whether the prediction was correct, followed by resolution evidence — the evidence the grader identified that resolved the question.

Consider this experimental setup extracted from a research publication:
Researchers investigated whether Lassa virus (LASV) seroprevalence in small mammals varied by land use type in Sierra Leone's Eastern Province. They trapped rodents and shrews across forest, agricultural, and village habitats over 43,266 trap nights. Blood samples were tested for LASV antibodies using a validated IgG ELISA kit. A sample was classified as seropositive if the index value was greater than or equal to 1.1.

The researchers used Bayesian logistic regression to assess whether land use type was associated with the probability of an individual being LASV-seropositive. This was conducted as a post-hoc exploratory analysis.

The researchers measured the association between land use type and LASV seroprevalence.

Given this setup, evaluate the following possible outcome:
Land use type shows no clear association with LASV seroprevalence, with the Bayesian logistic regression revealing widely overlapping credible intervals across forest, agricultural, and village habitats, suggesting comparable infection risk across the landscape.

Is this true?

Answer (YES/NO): YES